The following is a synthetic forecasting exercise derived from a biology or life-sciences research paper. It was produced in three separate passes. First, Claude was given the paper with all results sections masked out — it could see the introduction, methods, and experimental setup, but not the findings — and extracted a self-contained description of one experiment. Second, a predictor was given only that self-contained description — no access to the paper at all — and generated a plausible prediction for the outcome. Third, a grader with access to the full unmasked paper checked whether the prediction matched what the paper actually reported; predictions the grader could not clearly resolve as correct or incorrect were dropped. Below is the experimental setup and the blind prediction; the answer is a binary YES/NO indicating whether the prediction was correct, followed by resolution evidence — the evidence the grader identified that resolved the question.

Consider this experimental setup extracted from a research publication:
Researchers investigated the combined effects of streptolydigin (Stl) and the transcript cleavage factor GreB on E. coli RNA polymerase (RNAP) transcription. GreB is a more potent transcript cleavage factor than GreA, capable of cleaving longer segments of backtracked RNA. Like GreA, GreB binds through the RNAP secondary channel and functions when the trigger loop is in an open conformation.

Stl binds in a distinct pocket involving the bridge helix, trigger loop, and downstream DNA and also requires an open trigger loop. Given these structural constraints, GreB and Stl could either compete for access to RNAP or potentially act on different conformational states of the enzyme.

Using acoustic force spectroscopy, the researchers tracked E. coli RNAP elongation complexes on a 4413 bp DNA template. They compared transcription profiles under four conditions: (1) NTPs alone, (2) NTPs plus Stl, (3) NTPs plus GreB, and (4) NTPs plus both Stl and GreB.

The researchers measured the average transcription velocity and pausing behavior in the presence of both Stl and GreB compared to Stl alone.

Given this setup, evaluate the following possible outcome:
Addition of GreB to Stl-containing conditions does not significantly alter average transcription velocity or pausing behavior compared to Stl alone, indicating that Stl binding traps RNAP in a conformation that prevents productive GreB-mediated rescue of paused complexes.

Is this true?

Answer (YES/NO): NO